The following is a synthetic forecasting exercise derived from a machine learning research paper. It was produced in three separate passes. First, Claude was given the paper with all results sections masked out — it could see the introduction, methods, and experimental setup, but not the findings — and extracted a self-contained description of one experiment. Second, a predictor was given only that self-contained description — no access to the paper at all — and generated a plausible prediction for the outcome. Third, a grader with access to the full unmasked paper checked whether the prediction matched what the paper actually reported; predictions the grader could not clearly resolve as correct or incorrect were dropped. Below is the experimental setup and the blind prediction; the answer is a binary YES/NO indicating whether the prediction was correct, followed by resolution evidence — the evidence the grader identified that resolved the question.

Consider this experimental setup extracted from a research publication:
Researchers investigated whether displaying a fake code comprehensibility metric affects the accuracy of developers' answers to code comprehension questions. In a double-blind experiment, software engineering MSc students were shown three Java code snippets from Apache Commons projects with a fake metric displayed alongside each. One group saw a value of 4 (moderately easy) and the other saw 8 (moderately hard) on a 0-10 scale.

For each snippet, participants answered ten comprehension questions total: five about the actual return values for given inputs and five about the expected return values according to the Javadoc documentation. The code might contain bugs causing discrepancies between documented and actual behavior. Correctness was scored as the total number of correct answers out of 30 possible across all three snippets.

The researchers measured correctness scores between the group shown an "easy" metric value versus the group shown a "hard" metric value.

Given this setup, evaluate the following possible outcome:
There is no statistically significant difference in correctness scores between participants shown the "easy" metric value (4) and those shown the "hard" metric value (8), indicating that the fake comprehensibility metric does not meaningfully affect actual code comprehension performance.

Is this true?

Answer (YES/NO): YES